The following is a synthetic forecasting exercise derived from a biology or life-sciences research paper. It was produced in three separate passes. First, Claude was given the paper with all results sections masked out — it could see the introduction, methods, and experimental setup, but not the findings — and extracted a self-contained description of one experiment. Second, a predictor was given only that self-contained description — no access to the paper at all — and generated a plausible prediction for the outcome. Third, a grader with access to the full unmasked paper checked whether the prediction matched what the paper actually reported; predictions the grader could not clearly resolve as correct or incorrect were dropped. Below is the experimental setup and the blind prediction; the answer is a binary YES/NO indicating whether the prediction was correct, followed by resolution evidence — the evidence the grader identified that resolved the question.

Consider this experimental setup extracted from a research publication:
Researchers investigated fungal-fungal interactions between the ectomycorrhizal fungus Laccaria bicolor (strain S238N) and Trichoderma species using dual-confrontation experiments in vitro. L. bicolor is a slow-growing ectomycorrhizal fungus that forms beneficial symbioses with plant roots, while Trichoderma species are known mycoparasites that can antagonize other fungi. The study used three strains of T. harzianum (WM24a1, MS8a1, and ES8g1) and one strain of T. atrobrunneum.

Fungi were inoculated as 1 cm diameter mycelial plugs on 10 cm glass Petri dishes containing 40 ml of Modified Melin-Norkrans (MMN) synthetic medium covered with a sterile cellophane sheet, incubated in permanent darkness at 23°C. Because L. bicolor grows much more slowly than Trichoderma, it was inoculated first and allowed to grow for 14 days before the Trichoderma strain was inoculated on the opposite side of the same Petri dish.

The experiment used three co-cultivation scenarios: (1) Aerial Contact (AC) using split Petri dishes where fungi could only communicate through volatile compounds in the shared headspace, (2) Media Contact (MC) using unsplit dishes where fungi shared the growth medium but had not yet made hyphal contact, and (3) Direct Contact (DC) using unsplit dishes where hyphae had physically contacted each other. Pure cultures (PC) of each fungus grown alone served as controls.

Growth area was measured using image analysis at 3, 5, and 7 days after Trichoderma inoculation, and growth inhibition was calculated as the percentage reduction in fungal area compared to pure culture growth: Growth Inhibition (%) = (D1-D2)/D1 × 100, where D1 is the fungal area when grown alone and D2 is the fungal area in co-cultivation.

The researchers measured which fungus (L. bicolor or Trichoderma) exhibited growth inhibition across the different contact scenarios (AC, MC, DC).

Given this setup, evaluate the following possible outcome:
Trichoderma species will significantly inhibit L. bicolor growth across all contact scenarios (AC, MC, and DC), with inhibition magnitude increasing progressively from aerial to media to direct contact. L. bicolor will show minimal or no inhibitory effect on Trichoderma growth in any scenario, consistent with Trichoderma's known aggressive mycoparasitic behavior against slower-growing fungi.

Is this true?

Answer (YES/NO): NO